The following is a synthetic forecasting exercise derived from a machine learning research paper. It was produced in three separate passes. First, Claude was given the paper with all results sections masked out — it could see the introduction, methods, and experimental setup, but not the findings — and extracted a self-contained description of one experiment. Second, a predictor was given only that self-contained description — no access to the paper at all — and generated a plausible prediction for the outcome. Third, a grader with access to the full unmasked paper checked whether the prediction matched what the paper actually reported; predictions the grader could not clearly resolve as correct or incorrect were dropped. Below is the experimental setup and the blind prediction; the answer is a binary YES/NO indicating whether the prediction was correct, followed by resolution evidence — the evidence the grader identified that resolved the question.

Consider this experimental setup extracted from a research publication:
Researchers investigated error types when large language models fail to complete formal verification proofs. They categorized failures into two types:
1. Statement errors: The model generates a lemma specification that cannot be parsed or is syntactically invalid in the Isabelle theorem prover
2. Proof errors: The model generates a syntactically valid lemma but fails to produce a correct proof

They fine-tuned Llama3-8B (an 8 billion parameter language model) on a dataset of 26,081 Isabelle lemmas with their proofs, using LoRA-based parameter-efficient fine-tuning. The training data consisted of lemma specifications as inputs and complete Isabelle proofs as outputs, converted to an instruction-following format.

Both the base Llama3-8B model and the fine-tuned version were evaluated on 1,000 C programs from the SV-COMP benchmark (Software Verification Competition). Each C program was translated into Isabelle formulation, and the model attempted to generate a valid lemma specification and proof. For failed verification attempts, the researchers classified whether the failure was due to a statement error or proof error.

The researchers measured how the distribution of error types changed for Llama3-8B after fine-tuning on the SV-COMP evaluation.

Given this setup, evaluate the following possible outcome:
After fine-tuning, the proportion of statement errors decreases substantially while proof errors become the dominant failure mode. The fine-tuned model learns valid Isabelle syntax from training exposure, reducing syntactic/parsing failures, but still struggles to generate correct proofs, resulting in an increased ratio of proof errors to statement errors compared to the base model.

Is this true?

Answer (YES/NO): NO